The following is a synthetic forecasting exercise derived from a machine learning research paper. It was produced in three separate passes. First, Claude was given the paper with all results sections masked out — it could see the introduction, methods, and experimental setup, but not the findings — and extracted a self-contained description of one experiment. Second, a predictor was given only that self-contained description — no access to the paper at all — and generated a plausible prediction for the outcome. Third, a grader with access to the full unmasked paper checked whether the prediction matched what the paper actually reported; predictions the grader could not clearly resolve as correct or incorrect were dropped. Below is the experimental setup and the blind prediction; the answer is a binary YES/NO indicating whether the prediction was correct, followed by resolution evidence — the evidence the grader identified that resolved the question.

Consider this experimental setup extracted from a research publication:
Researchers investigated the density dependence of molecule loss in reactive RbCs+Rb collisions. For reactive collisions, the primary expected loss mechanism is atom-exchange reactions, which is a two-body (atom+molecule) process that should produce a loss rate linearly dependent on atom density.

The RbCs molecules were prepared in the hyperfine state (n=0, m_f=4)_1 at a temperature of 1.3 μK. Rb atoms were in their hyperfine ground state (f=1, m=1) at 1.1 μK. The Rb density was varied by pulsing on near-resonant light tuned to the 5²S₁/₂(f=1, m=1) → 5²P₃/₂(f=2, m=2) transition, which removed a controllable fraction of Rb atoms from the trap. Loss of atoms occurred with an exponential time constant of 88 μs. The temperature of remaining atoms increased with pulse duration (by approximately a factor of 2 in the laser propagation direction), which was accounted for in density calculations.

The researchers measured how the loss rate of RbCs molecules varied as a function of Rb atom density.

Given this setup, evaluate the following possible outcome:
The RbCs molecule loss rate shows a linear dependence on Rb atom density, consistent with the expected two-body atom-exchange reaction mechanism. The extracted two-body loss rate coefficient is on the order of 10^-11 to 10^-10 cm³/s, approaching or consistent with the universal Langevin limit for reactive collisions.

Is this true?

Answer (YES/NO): NO